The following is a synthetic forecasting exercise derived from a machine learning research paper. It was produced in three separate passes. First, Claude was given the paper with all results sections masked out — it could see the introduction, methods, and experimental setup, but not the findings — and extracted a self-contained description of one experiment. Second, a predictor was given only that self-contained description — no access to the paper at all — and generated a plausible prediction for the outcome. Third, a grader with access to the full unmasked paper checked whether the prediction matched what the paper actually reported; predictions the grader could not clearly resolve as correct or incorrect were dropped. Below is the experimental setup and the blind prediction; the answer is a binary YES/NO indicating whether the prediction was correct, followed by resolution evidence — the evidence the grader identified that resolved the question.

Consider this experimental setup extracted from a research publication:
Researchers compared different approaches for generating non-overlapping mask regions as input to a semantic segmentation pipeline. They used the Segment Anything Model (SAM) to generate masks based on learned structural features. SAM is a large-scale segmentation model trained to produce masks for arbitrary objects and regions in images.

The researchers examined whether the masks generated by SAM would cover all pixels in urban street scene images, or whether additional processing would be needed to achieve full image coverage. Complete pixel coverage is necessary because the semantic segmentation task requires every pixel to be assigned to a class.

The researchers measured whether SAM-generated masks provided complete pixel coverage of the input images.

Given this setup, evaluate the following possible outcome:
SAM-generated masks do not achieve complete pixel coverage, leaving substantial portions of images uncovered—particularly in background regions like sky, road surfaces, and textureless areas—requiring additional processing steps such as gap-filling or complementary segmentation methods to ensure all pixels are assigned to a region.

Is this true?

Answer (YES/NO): NO